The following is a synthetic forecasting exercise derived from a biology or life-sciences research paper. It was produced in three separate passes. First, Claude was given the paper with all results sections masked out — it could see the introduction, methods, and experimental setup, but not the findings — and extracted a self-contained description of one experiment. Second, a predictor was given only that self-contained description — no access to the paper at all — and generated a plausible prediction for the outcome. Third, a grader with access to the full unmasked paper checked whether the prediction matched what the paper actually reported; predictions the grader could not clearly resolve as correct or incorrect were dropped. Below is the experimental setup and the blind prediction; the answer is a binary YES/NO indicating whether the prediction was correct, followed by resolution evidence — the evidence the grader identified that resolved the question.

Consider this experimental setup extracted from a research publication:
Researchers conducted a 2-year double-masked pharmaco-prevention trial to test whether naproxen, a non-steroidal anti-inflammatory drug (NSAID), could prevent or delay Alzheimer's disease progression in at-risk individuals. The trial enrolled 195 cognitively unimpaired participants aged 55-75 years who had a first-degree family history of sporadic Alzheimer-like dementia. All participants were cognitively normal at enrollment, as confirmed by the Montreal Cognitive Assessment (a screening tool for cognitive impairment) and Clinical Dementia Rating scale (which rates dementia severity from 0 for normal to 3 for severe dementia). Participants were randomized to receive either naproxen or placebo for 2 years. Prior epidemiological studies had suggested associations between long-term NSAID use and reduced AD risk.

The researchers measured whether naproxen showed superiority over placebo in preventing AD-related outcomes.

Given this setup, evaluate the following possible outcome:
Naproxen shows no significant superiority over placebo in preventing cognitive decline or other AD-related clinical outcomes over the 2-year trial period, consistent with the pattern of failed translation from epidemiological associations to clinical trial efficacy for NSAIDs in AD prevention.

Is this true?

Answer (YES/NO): YES